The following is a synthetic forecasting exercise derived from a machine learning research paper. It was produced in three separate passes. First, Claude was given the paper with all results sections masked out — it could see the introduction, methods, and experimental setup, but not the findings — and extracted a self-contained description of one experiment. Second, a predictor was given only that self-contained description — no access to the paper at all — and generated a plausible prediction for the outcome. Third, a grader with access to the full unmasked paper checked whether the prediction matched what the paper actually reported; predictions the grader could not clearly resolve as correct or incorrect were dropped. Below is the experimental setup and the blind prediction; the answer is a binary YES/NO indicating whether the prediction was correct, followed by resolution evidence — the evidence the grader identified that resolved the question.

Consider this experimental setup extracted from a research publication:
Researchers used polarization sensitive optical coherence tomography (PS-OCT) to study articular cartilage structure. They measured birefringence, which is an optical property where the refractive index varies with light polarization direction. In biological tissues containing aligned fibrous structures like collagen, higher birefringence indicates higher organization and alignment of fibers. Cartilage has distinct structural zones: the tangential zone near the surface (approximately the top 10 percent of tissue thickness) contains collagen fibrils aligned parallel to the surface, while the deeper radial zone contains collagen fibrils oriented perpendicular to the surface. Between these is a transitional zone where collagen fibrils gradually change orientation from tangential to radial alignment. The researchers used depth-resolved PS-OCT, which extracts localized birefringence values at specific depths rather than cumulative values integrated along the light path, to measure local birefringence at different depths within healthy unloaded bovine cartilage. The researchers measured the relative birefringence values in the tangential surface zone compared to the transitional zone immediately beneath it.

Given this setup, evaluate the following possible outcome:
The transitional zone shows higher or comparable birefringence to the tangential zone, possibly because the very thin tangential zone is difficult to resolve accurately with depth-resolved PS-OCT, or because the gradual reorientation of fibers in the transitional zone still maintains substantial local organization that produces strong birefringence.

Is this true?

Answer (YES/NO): NO